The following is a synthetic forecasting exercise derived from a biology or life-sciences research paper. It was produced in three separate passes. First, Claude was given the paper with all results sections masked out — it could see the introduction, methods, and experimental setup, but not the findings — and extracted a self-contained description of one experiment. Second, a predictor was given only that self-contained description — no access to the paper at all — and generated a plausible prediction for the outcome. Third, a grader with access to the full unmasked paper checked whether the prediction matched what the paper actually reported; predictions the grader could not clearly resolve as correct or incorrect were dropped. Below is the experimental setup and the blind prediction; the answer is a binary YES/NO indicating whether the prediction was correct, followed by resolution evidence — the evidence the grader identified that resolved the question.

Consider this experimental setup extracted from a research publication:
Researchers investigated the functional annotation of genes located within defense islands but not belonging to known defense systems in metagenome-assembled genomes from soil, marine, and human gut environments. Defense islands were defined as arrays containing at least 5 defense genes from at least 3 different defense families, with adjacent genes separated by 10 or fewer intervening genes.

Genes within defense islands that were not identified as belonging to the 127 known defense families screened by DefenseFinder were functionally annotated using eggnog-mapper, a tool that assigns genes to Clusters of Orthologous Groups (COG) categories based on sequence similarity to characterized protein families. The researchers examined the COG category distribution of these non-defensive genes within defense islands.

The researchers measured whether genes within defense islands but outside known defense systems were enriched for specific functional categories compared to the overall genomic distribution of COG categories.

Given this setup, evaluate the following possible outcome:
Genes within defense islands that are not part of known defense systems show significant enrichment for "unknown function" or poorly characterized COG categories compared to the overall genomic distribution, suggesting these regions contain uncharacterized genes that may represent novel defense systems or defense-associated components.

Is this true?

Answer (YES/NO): NO